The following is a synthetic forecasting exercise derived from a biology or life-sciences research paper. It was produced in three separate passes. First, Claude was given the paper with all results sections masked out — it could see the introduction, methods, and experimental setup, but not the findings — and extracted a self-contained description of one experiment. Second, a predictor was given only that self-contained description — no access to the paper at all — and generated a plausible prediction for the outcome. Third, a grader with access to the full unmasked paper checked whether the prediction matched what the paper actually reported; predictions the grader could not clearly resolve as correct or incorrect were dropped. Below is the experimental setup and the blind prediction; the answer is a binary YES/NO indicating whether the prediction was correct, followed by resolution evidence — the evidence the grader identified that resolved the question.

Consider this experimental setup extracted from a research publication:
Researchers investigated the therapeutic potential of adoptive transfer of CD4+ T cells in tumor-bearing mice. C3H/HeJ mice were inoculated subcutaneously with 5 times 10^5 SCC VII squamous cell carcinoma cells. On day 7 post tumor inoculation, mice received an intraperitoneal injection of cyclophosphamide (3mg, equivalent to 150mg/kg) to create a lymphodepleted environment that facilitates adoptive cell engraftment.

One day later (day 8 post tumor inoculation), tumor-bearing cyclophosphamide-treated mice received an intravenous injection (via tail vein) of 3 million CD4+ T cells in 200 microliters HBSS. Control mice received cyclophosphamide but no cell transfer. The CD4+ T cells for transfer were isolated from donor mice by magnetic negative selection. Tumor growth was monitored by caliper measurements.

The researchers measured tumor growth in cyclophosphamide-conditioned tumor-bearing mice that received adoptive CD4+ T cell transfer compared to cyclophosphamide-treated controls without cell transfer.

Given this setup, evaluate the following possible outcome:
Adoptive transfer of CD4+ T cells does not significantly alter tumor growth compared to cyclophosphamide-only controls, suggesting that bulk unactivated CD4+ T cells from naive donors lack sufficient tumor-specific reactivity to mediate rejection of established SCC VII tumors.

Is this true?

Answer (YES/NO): YES